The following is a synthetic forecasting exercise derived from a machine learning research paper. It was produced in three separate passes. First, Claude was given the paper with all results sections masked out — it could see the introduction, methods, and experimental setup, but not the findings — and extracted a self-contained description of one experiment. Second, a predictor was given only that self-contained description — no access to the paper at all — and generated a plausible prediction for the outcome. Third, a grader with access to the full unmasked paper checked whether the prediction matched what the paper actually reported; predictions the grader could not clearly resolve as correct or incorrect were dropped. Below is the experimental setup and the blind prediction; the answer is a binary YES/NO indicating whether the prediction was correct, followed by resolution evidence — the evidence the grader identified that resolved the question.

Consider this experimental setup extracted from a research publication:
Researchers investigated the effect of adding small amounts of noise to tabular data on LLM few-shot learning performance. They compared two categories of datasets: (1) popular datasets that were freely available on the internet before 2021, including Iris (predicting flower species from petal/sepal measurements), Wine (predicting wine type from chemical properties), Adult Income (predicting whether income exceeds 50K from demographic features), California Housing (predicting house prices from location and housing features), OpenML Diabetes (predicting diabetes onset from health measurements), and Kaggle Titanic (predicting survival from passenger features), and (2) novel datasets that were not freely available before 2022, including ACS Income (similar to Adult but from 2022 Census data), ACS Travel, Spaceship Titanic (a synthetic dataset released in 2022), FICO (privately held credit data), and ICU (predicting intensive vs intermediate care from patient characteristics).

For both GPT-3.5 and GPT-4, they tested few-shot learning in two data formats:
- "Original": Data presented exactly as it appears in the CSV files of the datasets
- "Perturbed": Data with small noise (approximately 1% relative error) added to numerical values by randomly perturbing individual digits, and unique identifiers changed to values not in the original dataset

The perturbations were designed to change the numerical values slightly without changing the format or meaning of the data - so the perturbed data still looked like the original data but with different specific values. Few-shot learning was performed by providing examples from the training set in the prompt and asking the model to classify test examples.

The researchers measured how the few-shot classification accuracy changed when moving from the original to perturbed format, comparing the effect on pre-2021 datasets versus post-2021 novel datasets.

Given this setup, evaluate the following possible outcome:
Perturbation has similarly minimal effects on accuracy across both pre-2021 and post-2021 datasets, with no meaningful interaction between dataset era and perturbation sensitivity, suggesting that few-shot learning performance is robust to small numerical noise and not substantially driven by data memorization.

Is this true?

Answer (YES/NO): NO